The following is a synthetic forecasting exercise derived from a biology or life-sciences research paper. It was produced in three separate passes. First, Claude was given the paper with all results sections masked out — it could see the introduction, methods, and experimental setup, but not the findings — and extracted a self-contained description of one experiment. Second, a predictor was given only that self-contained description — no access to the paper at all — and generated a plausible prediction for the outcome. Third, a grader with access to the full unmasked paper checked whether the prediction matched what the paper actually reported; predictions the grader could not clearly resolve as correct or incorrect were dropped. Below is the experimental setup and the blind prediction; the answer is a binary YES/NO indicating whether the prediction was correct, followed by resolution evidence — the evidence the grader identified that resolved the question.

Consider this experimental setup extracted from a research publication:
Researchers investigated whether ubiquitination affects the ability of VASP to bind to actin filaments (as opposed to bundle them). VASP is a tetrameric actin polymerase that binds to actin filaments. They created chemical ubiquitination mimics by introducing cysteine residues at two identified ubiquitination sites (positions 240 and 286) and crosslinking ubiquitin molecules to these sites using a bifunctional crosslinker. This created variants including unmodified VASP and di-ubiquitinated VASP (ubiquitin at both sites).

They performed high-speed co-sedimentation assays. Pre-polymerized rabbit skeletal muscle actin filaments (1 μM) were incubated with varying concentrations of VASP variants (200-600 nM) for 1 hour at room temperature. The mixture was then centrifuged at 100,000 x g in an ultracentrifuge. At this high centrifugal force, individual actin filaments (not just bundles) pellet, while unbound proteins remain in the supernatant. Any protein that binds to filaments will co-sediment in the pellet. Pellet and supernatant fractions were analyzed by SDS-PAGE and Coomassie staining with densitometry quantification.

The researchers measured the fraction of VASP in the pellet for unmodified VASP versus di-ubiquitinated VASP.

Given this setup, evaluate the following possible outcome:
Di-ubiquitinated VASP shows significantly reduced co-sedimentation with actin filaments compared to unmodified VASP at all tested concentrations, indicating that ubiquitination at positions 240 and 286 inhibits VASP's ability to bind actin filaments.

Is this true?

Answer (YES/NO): NO